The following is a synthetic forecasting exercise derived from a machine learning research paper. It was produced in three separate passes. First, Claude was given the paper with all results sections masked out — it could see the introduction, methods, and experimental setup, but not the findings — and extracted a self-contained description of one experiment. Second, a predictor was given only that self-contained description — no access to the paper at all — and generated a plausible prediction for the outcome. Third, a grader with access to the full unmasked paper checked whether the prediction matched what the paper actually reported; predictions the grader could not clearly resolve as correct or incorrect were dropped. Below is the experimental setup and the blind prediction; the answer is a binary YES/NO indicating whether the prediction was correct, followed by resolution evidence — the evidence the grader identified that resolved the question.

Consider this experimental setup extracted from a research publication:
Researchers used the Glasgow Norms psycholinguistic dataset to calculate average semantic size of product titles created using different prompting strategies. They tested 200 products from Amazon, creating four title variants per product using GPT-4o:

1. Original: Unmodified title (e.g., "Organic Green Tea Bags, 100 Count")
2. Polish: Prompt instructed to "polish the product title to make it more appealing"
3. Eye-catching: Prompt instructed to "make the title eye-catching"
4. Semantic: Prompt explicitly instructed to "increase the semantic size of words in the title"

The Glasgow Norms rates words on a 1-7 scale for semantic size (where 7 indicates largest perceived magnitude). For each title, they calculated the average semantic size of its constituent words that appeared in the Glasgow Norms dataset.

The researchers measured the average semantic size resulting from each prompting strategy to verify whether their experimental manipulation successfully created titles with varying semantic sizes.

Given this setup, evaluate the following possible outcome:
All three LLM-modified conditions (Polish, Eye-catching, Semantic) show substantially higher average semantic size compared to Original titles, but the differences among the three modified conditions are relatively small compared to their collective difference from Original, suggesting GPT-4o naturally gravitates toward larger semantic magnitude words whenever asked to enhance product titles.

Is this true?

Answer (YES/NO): NO